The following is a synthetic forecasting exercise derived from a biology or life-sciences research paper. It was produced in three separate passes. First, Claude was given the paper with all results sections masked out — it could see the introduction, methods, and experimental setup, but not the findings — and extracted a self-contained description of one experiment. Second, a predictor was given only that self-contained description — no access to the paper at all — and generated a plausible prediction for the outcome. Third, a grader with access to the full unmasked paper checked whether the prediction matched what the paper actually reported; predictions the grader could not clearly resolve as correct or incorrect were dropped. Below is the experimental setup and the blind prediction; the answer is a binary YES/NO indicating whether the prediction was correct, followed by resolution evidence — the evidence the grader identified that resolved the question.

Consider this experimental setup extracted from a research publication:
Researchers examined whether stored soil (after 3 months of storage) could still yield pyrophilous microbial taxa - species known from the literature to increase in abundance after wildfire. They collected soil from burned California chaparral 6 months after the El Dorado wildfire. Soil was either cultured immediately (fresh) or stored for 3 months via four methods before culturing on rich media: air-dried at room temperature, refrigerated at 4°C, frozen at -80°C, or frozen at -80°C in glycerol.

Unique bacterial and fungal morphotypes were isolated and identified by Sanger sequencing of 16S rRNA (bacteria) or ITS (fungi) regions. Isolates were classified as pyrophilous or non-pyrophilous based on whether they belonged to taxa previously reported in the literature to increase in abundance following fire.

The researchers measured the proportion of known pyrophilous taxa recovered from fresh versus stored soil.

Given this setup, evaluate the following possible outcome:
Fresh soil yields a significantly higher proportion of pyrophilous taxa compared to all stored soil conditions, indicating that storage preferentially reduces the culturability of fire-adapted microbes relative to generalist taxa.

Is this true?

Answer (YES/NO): NO